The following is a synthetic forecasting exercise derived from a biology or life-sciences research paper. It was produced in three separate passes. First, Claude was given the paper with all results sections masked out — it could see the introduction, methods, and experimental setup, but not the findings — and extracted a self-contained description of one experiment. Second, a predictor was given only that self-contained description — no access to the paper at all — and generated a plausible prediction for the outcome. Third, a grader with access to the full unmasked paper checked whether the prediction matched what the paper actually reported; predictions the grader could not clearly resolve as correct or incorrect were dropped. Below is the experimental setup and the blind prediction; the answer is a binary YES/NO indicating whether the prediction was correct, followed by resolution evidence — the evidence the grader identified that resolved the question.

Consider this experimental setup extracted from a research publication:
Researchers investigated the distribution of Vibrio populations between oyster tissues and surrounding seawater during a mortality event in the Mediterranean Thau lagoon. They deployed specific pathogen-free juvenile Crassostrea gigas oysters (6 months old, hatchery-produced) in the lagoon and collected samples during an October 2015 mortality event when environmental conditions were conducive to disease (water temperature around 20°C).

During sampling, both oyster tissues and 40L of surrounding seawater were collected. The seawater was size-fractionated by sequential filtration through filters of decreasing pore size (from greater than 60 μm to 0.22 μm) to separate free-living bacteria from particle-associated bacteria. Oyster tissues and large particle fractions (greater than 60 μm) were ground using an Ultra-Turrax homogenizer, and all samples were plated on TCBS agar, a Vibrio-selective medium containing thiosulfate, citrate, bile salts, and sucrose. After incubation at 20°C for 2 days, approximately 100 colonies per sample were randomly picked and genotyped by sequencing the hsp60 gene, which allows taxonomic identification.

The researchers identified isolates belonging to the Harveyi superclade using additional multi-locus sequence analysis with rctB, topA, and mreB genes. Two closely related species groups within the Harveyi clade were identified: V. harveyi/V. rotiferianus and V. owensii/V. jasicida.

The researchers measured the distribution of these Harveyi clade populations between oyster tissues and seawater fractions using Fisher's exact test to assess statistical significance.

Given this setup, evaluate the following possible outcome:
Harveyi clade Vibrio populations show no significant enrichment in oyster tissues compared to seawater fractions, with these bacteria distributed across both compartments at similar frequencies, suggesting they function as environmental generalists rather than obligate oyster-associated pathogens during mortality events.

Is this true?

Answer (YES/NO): NO